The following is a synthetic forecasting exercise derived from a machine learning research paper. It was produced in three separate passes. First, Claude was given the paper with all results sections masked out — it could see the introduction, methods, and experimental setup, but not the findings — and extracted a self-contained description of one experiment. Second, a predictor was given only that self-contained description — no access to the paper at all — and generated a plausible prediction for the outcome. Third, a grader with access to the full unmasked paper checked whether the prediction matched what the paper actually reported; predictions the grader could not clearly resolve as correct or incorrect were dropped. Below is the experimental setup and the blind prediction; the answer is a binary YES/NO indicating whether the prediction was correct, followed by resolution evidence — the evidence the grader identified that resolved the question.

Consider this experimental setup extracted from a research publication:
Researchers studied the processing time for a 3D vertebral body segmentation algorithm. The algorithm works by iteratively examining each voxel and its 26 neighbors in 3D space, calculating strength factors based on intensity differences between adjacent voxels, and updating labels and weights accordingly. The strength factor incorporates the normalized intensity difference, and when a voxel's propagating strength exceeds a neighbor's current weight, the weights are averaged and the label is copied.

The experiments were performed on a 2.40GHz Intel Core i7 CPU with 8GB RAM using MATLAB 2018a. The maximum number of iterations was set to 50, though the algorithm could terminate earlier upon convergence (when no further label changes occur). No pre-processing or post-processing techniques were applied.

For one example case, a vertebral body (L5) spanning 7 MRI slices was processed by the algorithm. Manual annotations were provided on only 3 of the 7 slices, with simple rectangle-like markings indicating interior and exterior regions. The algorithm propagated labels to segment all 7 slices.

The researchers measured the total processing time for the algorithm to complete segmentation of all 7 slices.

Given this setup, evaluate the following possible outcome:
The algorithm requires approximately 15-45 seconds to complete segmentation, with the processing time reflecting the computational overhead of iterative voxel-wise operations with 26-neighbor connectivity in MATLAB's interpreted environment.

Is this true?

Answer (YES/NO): NO